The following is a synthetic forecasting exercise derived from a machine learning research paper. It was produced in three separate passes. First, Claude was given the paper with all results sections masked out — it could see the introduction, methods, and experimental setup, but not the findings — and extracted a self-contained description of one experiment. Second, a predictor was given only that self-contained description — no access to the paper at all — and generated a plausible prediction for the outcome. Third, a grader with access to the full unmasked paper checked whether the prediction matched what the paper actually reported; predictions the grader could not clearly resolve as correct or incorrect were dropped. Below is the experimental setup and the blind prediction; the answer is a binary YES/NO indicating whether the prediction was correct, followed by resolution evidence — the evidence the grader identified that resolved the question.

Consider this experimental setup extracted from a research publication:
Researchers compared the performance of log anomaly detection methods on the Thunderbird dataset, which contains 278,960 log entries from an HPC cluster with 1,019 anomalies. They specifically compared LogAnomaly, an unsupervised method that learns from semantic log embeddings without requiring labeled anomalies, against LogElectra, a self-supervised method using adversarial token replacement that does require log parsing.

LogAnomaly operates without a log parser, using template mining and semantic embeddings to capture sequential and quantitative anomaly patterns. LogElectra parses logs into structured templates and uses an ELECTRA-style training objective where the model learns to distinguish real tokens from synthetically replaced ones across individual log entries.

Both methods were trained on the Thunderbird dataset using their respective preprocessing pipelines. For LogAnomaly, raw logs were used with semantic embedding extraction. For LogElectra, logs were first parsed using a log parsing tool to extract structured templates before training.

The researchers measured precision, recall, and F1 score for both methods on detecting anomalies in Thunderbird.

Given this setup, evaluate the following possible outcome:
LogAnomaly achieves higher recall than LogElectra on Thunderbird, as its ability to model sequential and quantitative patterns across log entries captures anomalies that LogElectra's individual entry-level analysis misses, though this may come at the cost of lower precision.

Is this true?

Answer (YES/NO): NO